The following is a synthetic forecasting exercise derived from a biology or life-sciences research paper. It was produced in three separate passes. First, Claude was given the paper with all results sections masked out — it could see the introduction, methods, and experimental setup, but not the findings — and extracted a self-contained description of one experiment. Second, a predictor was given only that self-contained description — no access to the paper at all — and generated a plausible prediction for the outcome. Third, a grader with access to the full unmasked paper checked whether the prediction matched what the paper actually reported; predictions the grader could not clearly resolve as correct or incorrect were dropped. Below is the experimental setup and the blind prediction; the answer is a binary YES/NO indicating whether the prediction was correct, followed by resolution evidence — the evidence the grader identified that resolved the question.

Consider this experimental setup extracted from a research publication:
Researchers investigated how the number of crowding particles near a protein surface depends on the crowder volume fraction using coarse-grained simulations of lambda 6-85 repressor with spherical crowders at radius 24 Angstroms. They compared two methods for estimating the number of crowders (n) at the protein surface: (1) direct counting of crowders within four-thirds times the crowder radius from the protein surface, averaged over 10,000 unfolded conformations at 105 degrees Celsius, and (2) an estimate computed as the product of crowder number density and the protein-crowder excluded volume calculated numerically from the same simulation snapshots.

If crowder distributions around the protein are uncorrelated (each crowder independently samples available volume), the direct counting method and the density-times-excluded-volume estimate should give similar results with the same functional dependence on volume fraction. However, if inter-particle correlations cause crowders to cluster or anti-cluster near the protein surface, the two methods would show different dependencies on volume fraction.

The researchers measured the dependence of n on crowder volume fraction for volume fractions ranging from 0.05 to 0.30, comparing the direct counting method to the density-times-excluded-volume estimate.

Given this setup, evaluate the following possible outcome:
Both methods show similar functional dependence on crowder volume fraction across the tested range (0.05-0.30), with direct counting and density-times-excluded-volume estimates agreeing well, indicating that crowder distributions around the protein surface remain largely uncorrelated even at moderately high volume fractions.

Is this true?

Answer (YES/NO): NO